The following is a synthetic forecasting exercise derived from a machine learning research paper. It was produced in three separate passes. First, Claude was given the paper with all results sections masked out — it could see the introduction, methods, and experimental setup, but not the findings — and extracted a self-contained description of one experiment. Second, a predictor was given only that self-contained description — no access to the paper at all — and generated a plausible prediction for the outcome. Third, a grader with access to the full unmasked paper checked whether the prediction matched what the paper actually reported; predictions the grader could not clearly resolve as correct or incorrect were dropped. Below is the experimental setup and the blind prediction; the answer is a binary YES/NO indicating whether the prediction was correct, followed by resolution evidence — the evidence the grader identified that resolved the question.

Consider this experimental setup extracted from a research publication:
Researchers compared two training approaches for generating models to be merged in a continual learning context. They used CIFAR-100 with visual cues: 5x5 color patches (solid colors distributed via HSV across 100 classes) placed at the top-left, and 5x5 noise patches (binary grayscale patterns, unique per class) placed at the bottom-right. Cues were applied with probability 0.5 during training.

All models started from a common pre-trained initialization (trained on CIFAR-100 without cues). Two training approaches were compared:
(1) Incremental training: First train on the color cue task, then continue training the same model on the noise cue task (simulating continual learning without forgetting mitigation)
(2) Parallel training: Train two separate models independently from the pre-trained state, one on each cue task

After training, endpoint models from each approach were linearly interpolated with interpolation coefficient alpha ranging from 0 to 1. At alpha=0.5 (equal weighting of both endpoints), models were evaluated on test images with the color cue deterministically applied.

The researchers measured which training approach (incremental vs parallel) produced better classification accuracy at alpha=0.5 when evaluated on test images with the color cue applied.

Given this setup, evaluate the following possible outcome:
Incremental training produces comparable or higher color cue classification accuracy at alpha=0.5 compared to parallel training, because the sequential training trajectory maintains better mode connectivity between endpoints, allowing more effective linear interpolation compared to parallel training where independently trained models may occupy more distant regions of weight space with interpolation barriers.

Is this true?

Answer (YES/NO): YES